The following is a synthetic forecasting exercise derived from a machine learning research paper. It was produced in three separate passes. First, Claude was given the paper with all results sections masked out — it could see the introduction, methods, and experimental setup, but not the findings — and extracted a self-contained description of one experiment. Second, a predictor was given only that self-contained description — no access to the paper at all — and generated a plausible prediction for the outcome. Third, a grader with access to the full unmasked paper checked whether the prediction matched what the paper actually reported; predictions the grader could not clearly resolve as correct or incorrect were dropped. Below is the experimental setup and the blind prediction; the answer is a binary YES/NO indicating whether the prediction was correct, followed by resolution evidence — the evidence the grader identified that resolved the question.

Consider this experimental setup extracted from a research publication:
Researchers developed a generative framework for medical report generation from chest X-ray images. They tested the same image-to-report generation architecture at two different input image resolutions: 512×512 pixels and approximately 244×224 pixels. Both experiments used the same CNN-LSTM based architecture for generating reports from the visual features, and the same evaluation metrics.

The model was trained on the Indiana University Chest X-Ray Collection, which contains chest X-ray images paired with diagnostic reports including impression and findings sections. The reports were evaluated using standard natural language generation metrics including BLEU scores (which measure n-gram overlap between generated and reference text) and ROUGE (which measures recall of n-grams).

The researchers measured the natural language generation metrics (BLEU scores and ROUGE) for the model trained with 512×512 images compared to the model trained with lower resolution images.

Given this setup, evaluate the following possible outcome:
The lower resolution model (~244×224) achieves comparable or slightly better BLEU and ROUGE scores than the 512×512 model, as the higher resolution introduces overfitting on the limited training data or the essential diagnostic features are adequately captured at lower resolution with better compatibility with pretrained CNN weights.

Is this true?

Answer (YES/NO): NO